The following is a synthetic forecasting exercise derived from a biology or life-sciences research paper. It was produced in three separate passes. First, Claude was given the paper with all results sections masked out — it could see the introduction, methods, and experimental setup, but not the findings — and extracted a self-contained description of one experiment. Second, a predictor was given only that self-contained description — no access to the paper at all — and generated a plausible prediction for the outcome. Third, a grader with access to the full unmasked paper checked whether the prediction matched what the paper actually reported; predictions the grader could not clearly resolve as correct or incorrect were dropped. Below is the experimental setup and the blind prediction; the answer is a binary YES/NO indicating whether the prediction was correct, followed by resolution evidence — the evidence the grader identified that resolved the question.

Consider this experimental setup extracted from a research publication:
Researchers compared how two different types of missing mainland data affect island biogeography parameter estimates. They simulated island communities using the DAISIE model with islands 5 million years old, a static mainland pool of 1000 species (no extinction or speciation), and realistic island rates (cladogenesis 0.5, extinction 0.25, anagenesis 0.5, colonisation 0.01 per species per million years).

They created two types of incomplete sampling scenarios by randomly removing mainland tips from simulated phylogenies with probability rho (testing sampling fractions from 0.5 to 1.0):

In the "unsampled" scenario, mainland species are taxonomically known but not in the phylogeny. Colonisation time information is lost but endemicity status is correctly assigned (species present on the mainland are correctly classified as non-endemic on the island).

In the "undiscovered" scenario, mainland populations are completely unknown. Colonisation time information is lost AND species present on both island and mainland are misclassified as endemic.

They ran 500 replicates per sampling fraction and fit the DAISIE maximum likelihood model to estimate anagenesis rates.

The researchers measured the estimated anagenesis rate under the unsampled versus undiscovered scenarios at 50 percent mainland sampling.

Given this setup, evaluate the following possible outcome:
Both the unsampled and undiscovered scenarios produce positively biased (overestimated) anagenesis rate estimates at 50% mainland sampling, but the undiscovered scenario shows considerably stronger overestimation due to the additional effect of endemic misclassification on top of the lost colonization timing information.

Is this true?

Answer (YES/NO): NO